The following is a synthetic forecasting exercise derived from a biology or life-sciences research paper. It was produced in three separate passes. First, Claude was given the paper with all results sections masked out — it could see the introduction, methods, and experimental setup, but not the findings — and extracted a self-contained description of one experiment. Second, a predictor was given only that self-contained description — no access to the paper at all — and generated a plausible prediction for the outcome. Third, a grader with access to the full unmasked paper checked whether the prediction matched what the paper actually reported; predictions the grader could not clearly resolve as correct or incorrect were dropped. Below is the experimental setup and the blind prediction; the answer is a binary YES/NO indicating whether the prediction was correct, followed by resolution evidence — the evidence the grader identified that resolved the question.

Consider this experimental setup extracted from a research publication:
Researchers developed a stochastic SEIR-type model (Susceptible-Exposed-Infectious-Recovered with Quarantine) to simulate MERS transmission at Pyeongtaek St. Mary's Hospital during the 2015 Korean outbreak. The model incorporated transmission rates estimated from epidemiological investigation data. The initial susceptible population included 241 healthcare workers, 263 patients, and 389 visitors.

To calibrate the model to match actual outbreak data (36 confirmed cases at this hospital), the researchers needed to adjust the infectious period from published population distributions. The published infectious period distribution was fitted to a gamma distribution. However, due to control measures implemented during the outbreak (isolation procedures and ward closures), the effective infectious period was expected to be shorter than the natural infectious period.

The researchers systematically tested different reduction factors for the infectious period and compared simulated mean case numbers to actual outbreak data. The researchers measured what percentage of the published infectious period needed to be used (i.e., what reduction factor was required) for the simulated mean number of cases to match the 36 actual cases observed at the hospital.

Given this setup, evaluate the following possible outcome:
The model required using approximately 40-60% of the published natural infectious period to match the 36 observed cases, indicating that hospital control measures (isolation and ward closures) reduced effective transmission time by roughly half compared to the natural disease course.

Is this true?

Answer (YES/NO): NO